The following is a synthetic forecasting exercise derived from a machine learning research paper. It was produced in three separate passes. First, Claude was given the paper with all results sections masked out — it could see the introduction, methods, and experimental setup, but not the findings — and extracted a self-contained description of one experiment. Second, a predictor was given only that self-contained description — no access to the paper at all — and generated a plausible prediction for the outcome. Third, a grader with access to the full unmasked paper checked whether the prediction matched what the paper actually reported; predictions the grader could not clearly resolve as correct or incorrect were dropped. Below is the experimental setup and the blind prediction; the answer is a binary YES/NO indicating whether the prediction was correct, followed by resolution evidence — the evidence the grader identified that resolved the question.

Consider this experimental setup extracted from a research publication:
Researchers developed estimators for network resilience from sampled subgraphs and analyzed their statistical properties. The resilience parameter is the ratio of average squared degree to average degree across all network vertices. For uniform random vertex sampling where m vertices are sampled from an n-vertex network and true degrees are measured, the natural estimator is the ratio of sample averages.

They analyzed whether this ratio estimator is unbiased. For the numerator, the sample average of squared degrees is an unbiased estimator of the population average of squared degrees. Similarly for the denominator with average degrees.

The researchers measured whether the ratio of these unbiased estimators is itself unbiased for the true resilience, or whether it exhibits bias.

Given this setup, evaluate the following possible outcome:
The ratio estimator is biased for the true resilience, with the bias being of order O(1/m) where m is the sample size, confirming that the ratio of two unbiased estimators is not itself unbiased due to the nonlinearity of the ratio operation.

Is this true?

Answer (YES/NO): NO